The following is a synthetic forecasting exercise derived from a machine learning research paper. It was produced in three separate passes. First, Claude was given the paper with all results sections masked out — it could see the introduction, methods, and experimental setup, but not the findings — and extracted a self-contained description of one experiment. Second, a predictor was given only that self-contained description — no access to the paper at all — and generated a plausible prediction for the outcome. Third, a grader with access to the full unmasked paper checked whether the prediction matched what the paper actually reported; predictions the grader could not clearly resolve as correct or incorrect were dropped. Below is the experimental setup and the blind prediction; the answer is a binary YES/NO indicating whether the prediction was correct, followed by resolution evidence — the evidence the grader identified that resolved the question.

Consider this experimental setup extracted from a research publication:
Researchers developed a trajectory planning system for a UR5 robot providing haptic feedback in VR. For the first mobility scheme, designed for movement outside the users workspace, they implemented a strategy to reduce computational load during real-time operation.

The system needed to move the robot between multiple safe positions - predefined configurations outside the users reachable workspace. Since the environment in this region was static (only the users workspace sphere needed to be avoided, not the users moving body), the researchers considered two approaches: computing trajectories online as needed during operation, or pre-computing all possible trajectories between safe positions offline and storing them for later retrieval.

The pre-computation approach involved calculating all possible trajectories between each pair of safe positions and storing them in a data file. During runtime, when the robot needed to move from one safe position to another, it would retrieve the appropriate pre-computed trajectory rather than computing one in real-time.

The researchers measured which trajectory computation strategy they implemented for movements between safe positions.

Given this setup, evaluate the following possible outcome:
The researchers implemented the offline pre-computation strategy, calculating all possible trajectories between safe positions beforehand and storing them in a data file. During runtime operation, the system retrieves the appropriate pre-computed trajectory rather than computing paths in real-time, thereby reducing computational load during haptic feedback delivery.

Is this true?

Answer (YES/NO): YES